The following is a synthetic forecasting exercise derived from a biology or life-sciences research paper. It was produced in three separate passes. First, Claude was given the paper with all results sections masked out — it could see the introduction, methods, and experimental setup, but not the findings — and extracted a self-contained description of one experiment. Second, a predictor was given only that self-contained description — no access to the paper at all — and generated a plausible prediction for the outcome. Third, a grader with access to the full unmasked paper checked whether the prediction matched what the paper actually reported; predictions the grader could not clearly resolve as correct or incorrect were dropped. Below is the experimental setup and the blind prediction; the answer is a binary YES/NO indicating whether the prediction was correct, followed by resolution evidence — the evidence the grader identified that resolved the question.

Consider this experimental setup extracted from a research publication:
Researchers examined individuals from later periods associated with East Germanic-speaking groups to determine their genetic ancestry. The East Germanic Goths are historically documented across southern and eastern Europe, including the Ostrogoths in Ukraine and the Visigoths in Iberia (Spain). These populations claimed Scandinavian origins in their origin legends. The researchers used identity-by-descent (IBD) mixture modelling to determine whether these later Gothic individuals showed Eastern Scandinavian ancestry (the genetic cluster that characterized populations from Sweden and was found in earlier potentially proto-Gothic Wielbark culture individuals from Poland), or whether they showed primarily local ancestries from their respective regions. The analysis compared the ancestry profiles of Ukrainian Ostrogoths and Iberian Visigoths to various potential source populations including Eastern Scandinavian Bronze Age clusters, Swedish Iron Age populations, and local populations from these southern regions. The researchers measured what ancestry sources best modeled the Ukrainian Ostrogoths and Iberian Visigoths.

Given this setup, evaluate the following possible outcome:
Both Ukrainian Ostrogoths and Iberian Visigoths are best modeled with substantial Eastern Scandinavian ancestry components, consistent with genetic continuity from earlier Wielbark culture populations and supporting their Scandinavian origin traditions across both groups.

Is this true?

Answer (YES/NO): NO